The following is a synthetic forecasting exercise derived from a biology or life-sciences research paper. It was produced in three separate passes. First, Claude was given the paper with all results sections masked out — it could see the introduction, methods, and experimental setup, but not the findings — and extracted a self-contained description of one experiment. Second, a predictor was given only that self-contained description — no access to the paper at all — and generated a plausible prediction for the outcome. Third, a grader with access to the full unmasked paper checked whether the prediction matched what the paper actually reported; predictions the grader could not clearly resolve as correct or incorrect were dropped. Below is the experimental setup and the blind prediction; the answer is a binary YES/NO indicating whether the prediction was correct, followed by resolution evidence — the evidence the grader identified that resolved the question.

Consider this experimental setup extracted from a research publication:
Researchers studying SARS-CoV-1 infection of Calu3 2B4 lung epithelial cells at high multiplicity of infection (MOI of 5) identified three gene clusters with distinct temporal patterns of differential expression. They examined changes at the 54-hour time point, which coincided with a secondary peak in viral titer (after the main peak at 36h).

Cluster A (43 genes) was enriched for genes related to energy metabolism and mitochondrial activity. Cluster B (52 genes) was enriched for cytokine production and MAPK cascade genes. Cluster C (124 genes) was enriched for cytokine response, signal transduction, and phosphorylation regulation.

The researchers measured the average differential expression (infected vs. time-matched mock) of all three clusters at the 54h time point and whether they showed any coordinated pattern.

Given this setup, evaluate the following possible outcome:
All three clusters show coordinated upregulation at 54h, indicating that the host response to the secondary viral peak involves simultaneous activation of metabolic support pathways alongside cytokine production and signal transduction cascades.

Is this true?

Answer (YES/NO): NO